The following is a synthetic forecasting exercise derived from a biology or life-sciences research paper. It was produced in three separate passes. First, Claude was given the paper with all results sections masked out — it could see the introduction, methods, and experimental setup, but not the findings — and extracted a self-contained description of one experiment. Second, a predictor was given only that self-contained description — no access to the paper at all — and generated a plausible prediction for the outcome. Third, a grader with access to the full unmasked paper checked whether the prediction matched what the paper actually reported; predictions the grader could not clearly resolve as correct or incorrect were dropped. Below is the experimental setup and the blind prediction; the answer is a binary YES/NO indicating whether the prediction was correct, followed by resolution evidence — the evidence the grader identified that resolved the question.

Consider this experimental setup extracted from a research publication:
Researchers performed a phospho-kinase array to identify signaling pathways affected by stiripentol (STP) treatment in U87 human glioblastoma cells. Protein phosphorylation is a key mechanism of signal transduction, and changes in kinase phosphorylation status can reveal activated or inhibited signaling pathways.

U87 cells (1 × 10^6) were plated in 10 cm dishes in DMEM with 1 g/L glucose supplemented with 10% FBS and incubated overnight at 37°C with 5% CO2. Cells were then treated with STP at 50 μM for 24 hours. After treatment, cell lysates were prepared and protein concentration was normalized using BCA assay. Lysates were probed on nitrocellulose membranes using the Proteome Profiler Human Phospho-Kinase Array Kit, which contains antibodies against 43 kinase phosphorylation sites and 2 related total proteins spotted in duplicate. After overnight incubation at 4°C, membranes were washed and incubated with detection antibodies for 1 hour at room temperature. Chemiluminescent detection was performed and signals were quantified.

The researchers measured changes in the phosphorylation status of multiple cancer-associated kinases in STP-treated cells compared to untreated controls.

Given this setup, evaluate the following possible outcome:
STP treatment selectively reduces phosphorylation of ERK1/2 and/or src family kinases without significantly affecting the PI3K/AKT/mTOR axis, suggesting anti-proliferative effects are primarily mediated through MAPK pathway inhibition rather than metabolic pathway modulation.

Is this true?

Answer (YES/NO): NO